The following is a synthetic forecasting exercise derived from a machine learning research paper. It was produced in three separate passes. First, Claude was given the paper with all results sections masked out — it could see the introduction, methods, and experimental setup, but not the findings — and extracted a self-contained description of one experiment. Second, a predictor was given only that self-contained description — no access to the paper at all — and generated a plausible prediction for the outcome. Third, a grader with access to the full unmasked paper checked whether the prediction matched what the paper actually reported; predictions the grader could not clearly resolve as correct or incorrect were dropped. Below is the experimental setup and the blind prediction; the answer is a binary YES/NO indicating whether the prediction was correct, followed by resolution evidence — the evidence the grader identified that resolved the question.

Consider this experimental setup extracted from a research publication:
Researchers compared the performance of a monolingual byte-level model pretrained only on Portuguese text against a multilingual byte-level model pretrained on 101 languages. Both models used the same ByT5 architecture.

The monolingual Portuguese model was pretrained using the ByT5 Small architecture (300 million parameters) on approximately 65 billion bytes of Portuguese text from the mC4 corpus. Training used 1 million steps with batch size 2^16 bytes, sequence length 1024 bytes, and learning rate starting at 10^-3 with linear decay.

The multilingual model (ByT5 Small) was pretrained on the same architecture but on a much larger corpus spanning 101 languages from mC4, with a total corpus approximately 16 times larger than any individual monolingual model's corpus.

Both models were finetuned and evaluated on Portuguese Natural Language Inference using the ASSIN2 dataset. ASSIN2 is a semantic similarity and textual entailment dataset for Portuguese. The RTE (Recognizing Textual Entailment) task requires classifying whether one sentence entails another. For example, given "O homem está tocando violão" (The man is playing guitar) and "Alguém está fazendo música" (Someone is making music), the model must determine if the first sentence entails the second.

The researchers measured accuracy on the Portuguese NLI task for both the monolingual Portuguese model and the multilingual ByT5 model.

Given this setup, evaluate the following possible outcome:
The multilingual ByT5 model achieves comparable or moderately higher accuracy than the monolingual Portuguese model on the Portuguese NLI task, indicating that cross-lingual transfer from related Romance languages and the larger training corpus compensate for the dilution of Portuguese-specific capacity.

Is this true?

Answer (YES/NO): NO